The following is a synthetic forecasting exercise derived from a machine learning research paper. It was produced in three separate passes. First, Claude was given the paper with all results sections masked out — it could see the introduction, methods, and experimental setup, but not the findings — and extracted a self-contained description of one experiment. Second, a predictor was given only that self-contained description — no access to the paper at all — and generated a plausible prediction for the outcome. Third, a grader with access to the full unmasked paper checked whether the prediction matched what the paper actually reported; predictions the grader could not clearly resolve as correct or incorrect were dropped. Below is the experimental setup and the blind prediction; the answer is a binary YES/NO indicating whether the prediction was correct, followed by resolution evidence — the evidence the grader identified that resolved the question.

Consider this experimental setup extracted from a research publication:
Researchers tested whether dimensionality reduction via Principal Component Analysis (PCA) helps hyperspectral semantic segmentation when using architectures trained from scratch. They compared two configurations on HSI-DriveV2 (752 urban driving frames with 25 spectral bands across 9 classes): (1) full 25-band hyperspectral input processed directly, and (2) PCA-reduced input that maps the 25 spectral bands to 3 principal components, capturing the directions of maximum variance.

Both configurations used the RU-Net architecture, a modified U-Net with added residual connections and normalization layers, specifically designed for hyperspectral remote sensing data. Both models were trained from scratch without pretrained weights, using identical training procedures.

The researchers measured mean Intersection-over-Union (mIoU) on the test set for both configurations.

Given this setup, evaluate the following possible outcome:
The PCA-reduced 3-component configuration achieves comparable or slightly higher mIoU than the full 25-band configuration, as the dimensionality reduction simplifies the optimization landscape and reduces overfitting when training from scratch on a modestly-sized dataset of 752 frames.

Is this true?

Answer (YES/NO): NO